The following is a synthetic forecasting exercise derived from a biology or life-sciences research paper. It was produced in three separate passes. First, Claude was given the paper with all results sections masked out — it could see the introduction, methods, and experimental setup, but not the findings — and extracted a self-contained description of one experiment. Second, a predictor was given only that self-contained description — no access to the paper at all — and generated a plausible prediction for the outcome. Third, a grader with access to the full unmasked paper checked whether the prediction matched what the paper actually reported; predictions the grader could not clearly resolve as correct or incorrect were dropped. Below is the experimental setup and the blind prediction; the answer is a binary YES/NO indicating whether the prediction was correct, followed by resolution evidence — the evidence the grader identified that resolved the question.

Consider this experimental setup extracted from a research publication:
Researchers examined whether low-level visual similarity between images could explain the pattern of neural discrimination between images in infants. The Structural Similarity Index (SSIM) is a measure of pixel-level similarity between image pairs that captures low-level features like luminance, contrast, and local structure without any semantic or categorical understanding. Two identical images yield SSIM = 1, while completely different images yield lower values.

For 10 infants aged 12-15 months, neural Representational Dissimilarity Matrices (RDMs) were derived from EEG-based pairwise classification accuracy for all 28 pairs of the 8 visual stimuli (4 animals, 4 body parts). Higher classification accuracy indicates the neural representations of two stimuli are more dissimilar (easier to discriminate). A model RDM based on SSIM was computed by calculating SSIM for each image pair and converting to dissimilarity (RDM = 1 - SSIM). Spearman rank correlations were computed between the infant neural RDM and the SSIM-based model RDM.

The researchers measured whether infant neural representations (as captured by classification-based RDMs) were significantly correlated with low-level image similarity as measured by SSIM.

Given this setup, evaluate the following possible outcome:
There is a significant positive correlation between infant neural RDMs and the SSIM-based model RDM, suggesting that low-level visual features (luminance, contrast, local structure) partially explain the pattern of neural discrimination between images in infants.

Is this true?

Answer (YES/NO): NO